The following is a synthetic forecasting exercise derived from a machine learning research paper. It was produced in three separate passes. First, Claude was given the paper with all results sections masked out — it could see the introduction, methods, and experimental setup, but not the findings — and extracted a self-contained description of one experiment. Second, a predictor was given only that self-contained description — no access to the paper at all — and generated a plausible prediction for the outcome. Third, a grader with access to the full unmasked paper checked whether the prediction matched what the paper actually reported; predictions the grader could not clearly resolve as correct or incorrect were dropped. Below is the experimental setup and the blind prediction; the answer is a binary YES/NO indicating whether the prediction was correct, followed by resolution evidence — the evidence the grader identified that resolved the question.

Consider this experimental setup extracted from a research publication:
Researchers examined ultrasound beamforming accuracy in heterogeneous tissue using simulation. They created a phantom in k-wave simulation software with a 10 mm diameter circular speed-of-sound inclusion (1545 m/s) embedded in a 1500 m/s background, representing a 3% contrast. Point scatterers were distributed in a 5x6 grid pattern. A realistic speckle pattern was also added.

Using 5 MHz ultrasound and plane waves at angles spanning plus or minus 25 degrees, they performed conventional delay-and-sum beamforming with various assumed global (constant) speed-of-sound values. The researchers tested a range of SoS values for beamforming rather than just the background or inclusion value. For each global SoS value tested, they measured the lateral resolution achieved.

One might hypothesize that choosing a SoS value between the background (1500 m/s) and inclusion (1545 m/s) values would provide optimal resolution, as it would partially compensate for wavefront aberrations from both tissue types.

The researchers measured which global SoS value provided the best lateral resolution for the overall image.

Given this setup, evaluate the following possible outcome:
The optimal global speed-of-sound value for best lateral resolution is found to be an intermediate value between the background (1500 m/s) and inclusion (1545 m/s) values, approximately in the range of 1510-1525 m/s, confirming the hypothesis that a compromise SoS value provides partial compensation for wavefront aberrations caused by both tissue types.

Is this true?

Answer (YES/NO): NO